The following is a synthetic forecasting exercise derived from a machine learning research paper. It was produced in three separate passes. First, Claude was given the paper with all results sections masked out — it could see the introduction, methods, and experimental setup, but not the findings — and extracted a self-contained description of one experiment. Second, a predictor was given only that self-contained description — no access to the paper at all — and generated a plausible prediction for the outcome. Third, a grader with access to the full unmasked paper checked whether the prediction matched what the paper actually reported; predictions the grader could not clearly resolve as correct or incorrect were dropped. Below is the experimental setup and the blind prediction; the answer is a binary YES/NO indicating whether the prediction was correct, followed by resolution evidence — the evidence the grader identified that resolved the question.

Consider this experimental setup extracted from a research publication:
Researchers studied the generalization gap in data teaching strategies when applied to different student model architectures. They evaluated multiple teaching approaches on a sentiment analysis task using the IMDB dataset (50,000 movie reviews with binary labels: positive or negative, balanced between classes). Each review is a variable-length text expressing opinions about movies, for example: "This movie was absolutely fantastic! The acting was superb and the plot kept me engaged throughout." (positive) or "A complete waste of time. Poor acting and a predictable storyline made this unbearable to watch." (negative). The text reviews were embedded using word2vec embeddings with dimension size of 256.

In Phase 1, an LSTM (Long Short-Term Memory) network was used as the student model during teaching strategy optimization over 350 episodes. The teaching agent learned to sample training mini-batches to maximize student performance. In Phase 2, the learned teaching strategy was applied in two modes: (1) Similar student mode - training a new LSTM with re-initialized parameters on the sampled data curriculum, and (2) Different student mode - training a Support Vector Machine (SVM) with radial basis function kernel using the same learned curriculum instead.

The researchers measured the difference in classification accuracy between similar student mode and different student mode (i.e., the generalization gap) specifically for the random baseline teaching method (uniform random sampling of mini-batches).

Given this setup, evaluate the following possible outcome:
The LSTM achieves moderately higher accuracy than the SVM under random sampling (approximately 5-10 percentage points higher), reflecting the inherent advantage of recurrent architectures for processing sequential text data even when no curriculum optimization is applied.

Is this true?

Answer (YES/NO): YES